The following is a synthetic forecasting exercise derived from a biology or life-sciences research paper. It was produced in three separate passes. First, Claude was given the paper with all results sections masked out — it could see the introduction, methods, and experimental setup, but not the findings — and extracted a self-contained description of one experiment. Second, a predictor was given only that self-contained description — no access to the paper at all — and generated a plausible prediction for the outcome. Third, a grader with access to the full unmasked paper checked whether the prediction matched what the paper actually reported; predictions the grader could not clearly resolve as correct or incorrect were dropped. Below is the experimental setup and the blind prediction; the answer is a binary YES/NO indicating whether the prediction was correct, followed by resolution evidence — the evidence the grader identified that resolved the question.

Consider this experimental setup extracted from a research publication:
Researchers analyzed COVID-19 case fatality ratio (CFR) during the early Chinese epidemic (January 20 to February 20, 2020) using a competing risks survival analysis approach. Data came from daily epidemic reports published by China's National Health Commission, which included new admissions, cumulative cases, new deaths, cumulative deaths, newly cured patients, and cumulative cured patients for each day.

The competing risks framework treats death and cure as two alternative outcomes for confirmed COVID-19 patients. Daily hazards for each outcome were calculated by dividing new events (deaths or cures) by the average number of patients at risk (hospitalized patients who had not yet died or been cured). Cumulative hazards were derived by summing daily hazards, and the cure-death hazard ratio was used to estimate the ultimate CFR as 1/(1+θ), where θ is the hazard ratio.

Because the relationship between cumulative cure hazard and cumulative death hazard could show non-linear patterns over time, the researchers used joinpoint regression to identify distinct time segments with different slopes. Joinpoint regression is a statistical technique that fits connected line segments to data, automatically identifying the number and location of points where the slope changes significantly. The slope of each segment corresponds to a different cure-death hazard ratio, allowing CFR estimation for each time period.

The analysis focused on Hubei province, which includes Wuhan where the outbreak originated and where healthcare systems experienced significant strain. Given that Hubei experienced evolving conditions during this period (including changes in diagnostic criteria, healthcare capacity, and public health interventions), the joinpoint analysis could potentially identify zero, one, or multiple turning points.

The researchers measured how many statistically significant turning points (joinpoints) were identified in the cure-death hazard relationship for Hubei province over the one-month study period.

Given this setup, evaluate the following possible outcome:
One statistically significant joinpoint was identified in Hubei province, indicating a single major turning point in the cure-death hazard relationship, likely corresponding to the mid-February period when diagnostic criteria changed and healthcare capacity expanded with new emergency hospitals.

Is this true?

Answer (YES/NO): NO